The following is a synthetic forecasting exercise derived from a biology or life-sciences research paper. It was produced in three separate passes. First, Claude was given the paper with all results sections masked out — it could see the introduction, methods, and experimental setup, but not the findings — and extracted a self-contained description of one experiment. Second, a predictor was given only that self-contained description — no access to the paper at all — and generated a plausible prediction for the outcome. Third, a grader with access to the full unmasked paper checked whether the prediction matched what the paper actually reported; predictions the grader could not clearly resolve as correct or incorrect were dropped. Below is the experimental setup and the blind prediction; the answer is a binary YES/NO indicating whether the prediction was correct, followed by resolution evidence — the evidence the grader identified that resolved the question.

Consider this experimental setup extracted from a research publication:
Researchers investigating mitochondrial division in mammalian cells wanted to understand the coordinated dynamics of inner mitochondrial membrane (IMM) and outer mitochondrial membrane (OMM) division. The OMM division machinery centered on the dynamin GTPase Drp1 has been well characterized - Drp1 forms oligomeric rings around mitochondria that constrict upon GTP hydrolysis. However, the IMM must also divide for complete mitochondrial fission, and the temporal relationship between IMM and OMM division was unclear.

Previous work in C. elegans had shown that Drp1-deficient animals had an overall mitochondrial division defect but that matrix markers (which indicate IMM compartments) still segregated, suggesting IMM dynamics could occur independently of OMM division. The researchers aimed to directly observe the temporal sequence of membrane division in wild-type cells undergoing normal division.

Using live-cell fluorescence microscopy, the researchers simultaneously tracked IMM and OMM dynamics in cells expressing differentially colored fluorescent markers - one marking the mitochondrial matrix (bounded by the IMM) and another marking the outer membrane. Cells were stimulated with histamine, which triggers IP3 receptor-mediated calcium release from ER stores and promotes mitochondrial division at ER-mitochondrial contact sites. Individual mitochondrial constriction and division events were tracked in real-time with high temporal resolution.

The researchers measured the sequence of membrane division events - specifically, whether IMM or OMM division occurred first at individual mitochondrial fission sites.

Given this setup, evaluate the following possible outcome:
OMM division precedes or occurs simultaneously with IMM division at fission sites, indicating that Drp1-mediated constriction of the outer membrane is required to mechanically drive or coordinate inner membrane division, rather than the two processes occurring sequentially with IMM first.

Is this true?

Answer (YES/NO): NO